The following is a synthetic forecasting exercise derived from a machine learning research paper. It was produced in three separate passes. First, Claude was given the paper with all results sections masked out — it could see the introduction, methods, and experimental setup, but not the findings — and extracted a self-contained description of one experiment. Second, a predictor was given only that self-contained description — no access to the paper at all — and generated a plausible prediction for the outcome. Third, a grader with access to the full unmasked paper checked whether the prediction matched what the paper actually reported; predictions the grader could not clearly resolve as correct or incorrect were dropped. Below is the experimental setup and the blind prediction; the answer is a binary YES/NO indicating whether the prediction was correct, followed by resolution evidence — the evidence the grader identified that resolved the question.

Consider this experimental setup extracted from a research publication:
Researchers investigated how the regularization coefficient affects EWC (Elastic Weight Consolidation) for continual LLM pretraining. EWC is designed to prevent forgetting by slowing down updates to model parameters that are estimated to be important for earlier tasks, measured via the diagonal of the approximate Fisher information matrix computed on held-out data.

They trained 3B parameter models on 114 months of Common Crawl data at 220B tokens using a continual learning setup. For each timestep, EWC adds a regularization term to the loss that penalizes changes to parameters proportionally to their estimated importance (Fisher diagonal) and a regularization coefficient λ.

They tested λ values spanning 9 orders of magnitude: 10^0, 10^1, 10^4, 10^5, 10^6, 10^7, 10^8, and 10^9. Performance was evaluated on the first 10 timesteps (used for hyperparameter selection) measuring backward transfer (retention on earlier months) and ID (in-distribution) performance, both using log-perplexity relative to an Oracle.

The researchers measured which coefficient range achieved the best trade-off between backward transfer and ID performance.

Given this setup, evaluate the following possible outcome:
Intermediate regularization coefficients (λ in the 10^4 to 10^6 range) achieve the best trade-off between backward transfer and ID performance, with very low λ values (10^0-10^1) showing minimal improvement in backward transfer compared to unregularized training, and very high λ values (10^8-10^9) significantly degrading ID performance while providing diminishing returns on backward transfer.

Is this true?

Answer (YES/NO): NO